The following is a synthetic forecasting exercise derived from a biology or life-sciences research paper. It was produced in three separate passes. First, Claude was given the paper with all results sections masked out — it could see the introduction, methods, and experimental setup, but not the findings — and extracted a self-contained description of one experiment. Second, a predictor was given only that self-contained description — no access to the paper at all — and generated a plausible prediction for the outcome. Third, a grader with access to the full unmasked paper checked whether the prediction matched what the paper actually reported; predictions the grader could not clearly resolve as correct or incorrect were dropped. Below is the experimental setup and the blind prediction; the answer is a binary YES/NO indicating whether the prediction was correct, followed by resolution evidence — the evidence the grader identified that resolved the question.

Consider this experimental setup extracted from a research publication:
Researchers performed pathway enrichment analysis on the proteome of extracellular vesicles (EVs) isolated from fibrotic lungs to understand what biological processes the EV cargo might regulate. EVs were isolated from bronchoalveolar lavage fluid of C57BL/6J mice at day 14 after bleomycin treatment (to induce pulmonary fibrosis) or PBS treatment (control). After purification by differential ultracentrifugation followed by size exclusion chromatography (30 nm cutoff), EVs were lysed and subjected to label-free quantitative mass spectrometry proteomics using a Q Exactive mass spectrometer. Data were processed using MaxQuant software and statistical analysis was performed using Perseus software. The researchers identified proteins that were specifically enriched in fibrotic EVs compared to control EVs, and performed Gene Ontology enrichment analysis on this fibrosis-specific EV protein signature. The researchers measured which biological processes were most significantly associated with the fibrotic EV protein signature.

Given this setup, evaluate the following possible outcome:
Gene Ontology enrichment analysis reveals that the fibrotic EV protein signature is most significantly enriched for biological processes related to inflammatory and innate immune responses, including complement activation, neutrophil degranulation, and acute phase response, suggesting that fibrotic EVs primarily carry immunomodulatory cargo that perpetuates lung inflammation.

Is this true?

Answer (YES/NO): NO